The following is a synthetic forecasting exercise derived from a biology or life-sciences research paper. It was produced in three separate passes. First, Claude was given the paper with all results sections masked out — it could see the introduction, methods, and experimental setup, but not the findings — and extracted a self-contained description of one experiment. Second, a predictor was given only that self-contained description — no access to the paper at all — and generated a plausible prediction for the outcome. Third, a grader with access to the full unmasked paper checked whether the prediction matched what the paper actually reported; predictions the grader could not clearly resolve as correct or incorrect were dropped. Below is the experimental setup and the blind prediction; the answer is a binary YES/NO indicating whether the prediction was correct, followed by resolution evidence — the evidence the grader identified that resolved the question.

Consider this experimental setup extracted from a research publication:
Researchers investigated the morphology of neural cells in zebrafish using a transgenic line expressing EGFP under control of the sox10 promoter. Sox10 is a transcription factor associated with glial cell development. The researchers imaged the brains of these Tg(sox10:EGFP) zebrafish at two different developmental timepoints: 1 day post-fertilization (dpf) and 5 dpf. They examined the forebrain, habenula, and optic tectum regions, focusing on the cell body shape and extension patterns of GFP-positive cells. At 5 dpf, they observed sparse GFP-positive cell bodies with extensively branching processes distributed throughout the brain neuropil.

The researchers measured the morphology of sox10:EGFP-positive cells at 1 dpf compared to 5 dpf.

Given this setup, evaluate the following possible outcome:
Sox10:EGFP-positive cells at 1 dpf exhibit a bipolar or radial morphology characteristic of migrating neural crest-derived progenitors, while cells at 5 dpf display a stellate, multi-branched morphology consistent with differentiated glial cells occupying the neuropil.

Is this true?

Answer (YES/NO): YES